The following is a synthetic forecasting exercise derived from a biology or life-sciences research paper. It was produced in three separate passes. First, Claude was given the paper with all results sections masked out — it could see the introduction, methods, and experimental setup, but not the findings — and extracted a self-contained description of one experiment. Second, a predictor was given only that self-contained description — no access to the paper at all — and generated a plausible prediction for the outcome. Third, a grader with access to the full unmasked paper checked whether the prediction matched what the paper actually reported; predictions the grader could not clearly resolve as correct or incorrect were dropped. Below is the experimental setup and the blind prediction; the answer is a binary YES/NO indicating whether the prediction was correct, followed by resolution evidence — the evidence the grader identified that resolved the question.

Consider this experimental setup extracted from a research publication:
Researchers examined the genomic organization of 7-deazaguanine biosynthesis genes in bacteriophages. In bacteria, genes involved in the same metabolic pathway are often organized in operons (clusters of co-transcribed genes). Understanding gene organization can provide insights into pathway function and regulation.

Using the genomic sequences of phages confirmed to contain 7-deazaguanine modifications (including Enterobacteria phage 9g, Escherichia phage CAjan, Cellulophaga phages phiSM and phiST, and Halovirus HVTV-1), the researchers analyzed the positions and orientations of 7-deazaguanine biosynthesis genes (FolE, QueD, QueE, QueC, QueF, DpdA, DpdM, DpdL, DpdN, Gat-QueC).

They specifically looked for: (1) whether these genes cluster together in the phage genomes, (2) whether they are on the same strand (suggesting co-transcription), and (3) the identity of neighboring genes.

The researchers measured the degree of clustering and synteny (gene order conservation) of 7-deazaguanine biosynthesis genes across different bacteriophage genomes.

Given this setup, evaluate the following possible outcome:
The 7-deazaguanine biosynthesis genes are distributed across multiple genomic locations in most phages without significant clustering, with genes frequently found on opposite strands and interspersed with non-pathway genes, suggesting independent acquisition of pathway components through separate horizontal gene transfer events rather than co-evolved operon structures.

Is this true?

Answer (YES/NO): NO